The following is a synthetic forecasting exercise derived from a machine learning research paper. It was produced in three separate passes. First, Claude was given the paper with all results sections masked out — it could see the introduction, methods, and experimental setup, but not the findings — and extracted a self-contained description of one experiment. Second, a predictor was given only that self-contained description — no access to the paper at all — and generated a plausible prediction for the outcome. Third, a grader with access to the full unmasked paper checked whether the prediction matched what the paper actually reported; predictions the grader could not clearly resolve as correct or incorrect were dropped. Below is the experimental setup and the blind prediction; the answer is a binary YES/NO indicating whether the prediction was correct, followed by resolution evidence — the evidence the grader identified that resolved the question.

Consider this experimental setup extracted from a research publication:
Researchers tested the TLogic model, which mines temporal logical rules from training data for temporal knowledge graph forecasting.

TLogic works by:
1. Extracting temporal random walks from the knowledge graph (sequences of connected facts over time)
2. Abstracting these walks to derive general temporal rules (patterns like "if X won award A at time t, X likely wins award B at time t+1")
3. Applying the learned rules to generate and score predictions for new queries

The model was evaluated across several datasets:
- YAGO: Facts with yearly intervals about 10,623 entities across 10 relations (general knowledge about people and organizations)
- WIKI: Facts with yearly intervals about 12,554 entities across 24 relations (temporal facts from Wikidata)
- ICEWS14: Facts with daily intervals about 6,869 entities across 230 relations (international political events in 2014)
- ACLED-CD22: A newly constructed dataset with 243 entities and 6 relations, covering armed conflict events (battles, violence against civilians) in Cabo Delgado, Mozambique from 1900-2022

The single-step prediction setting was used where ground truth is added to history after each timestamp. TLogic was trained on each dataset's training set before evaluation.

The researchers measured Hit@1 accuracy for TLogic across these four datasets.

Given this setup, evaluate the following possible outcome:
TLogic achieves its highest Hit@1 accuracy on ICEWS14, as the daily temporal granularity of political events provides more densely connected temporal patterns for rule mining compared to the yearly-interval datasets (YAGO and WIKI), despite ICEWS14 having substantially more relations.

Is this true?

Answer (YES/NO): NO